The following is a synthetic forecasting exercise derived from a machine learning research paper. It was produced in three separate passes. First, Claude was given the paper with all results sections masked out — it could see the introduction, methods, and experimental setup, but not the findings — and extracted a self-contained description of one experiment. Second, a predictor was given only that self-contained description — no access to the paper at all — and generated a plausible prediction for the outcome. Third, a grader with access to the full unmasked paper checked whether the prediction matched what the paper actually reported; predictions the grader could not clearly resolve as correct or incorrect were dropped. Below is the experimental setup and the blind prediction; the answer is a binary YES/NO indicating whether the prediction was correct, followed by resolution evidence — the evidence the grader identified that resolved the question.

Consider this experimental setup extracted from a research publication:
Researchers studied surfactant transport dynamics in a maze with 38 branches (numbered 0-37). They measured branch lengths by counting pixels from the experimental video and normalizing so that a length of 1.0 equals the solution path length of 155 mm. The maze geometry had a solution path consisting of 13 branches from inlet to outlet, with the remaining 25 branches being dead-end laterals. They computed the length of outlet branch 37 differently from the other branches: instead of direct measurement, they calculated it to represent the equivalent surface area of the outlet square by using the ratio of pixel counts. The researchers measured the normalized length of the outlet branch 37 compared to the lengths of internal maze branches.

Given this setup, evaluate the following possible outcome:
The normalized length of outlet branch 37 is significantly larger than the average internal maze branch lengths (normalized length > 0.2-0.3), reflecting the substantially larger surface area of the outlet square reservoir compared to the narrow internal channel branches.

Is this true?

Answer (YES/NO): YES